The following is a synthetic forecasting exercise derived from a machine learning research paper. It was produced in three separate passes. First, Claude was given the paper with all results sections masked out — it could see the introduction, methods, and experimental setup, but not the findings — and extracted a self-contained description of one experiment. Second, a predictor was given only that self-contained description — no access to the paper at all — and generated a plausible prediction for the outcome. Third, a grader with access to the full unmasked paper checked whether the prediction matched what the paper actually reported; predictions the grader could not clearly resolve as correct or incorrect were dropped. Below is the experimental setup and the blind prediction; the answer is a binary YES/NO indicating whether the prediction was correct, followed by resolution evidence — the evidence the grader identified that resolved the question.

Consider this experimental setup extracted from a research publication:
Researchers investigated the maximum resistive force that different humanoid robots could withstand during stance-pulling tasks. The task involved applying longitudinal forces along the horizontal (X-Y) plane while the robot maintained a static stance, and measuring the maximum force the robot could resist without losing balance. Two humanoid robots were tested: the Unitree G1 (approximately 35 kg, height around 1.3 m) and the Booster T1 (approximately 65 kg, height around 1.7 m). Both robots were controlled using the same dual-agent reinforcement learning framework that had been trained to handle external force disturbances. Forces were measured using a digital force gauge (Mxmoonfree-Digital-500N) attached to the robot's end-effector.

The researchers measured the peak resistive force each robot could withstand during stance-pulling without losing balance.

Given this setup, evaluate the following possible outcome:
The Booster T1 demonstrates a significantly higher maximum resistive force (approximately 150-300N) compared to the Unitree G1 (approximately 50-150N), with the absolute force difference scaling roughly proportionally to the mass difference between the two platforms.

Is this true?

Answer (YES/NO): NO